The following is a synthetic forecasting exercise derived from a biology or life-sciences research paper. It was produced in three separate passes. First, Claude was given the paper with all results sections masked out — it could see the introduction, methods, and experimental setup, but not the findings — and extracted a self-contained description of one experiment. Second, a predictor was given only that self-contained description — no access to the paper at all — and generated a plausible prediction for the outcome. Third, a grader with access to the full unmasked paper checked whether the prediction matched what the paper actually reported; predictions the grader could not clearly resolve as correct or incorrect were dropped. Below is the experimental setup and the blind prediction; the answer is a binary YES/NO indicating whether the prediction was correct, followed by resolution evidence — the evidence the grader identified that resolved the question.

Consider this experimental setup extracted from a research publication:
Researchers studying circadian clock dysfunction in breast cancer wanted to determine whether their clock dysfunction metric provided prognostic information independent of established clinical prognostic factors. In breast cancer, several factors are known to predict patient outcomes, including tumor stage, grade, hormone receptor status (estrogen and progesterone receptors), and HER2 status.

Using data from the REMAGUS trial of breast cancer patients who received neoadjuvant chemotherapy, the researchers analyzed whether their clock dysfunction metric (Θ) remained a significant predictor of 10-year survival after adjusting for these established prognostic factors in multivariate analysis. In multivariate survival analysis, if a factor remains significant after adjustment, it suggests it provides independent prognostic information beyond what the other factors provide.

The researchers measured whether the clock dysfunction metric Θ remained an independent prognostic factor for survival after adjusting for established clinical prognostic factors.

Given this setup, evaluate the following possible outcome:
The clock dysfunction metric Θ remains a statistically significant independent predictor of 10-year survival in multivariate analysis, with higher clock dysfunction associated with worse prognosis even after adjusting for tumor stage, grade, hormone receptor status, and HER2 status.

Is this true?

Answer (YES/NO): NO